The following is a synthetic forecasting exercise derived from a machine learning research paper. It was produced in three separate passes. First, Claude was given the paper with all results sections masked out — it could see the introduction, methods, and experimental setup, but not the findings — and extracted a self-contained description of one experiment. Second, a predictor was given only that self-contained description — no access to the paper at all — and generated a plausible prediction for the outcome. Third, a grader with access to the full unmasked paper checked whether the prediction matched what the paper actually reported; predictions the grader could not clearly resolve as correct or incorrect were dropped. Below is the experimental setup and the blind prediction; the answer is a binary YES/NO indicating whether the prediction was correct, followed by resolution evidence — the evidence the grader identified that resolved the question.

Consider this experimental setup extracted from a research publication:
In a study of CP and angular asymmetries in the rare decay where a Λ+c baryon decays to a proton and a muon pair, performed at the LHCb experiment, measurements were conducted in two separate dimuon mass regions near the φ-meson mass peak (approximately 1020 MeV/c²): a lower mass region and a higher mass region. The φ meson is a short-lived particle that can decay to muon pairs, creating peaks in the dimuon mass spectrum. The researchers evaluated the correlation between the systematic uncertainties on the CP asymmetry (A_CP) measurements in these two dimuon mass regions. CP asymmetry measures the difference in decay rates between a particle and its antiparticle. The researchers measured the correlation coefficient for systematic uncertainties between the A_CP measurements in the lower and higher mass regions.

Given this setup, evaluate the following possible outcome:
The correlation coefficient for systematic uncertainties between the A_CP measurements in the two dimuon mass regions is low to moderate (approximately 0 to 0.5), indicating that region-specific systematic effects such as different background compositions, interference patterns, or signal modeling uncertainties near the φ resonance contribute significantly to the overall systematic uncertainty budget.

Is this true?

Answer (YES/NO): YES